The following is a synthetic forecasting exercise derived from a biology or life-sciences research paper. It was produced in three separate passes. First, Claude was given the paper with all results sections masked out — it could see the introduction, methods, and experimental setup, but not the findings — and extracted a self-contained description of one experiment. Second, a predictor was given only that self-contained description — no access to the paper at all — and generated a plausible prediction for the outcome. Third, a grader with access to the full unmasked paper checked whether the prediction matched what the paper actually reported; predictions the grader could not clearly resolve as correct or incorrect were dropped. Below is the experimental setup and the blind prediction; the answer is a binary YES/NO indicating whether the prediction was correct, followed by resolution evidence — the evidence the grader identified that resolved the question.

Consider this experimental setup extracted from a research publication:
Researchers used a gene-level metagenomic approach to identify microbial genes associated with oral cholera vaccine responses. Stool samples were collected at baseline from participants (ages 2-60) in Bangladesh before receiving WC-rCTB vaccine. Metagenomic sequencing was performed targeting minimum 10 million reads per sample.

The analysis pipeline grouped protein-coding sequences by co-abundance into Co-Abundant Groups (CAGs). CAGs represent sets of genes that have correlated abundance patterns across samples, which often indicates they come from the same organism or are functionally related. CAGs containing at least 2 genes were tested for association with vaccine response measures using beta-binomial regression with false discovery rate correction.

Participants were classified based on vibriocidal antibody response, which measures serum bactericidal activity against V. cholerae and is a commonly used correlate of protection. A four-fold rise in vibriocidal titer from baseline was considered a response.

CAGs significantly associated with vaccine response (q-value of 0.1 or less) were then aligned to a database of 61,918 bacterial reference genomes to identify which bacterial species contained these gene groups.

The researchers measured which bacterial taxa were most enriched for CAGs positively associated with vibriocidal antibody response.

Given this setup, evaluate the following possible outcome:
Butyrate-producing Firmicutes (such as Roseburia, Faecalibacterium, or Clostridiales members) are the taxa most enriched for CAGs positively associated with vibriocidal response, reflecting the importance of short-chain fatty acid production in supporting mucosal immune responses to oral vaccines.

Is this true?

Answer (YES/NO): NO